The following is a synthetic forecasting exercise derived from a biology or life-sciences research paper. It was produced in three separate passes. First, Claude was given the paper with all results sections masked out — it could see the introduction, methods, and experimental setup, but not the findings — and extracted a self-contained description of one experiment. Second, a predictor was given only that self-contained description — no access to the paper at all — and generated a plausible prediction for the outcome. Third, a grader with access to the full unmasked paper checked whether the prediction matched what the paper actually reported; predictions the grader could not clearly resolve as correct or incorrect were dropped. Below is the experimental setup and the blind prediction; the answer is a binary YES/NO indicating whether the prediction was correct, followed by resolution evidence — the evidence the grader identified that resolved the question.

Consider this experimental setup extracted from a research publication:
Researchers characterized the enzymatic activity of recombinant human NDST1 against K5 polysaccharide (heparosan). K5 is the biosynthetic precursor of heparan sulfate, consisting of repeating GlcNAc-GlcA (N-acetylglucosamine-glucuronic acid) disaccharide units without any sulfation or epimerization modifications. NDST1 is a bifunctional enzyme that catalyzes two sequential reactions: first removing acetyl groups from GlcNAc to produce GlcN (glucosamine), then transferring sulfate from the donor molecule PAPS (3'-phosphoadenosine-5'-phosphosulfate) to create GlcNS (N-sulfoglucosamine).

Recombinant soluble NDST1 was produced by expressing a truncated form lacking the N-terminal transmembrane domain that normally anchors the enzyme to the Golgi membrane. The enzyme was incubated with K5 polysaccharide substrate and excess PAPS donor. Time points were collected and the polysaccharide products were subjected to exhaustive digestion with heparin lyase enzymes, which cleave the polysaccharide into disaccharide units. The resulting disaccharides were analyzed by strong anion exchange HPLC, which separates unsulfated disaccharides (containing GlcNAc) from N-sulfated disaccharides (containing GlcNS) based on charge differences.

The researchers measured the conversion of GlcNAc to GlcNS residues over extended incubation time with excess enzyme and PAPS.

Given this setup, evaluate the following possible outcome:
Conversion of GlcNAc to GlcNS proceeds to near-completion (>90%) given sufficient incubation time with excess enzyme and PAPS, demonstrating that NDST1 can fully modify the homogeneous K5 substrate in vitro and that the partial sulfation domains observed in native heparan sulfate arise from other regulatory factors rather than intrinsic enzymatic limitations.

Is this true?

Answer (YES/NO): YES